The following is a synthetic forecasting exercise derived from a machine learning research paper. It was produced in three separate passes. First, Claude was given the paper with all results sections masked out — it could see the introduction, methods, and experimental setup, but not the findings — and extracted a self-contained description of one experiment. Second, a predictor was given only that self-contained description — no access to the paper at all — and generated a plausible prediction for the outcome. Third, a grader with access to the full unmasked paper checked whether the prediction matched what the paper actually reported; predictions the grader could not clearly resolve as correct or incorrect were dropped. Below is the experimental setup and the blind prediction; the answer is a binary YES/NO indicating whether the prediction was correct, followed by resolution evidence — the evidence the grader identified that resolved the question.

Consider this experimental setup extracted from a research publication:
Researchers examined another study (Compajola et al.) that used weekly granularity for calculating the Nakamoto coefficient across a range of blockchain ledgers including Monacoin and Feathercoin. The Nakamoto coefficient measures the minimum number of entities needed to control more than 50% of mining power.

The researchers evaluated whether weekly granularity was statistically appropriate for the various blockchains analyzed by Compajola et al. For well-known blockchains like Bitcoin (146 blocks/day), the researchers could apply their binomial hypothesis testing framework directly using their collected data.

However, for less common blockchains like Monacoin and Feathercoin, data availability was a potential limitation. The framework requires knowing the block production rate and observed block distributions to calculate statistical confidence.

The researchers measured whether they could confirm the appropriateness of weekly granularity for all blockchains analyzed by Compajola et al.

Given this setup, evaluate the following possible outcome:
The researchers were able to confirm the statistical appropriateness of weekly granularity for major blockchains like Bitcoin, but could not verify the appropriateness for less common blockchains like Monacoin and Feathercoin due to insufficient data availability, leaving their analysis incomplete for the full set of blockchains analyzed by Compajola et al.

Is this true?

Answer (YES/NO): NO